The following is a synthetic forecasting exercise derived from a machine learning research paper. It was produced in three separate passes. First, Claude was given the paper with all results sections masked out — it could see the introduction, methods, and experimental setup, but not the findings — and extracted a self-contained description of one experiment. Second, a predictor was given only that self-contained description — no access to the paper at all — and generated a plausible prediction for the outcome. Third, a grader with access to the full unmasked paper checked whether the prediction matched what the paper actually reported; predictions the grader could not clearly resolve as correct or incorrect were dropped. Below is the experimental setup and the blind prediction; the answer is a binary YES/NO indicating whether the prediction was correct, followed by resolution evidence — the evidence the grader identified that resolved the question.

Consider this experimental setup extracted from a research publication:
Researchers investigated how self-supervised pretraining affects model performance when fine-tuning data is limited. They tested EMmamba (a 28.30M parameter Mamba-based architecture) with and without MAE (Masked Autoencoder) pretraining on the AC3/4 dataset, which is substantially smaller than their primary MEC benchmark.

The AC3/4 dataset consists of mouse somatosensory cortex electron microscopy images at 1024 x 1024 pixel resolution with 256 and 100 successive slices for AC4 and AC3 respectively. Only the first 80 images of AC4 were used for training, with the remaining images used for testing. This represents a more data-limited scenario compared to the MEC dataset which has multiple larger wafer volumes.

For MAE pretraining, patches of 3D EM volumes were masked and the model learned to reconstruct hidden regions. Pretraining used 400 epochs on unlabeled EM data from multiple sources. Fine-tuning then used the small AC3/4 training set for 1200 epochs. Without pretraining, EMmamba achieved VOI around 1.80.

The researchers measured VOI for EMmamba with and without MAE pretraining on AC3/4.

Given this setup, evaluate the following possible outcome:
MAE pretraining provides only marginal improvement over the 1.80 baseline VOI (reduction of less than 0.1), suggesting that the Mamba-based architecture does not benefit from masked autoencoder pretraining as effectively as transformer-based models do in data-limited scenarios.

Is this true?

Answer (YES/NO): NO